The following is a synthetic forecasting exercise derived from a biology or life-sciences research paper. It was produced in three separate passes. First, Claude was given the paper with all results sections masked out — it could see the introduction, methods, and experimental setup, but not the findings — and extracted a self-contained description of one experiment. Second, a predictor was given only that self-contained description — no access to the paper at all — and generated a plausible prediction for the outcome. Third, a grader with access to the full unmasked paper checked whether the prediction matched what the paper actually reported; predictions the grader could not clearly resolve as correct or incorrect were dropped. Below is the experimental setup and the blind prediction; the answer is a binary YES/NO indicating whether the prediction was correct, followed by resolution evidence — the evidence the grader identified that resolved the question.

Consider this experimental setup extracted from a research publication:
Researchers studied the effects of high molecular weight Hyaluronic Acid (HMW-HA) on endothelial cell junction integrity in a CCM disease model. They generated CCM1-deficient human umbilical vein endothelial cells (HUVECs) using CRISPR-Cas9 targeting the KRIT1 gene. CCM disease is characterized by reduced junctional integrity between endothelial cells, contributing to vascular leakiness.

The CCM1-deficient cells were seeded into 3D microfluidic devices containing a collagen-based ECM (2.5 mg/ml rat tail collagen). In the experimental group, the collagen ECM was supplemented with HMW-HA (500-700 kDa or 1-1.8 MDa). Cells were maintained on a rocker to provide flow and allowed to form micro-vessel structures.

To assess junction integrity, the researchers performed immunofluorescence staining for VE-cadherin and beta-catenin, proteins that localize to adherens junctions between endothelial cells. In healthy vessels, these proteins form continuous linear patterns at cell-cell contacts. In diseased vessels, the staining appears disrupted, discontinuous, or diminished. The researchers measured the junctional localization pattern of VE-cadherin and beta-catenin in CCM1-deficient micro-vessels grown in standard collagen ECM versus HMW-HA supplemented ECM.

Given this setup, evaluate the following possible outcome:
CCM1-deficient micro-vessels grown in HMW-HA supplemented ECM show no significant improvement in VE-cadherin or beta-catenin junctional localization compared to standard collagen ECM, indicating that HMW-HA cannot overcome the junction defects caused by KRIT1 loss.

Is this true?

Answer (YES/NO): NO